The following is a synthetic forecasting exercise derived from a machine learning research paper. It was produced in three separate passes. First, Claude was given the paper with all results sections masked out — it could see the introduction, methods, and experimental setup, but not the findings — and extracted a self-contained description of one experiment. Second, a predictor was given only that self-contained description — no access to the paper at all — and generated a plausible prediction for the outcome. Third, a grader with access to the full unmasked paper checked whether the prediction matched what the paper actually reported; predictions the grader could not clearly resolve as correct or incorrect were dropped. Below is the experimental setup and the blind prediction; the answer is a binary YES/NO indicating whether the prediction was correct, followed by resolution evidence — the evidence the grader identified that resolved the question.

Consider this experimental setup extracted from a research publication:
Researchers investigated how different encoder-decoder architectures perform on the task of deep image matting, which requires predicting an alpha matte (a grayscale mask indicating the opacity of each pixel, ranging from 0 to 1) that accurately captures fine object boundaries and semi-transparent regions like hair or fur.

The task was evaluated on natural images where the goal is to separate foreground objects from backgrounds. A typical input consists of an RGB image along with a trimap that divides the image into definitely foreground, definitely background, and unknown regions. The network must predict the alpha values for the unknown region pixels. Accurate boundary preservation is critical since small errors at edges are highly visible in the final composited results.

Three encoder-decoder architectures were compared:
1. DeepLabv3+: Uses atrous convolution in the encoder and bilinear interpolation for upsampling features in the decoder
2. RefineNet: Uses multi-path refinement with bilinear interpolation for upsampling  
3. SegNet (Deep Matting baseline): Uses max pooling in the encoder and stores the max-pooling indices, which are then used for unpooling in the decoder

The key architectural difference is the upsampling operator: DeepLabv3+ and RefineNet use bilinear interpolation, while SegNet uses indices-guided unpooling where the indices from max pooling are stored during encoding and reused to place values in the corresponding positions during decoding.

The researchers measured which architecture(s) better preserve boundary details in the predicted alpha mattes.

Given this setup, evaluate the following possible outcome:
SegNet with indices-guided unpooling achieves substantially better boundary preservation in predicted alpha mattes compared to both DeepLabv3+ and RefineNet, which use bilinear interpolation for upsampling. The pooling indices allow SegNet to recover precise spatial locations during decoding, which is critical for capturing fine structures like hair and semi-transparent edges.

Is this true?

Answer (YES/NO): YES